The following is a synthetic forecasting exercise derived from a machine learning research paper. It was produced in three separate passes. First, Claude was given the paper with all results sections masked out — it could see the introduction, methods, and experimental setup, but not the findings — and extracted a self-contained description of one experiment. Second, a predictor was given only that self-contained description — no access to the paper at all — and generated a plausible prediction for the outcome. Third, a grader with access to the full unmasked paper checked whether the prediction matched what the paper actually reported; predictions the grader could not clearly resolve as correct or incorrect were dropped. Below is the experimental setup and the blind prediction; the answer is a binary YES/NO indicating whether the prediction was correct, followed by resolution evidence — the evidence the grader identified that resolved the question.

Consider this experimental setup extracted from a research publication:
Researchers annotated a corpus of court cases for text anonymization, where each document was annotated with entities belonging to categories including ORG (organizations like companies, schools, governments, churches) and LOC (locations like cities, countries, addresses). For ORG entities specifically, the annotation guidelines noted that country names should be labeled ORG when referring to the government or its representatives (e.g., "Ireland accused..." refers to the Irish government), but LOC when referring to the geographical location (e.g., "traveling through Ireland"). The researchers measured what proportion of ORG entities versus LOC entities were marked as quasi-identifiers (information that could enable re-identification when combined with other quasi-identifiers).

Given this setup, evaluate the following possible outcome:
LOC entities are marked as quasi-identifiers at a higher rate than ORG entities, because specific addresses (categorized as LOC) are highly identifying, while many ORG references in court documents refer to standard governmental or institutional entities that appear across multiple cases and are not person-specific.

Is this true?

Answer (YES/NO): YES